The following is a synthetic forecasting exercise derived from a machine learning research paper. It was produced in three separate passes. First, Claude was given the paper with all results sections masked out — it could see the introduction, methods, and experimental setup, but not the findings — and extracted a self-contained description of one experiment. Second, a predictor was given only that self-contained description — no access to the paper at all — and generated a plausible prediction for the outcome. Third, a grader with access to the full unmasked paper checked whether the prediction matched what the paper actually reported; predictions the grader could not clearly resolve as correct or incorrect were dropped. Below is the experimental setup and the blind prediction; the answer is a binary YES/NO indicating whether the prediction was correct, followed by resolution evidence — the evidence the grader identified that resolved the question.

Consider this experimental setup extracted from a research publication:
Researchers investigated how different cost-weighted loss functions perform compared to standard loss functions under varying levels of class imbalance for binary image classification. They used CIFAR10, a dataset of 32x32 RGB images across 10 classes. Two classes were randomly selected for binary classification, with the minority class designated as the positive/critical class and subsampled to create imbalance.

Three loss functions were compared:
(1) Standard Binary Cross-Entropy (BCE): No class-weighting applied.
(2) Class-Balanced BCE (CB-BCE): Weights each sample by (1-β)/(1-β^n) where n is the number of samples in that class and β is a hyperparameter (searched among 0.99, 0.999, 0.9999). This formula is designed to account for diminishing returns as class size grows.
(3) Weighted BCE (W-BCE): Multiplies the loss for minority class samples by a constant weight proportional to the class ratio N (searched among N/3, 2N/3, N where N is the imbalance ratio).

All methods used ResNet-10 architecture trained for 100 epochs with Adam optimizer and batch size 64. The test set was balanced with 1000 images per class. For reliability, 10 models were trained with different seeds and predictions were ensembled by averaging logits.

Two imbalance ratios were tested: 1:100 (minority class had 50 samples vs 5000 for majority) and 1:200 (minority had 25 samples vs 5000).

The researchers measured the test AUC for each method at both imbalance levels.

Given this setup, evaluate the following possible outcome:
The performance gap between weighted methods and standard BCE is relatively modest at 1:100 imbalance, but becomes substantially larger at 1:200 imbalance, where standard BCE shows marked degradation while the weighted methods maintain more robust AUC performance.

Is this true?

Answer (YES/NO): NO